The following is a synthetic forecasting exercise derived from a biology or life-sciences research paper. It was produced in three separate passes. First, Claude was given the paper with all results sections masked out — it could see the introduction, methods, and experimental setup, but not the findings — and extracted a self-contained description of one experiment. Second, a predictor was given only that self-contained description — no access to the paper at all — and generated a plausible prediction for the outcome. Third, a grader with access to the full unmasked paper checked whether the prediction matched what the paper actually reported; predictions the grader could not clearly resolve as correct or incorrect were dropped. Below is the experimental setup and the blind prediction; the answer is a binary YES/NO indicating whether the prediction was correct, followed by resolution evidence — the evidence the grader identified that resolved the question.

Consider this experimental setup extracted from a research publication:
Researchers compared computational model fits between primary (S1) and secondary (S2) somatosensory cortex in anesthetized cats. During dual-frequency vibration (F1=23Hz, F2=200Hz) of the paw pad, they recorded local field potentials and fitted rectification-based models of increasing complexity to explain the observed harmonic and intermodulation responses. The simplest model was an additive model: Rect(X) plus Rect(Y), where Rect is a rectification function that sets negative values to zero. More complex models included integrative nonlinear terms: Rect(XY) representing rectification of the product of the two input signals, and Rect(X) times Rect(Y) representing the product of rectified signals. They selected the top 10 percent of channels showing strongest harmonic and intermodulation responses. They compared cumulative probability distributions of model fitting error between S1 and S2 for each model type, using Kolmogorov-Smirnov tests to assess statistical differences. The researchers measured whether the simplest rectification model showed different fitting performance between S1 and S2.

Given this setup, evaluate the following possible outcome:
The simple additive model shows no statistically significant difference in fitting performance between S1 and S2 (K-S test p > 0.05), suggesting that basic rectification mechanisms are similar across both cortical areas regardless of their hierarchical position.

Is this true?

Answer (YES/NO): NO